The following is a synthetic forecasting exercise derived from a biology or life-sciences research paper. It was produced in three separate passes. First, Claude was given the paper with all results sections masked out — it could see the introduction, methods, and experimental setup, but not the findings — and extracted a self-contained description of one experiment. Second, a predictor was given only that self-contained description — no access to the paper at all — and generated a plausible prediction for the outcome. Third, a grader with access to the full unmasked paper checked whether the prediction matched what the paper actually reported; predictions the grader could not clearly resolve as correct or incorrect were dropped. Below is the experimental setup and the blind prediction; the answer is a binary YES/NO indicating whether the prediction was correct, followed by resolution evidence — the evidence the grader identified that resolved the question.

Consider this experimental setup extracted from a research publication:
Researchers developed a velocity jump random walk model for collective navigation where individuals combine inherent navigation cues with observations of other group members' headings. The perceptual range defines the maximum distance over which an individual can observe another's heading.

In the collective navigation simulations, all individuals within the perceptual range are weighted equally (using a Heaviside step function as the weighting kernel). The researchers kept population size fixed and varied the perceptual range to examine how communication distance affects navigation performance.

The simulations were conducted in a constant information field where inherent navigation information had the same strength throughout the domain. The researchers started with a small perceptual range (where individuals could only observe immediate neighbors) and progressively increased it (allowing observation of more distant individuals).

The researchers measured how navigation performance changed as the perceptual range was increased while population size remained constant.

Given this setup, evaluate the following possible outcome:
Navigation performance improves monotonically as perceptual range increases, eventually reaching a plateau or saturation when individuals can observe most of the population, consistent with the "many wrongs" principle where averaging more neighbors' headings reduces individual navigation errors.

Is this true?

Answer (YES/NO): NO